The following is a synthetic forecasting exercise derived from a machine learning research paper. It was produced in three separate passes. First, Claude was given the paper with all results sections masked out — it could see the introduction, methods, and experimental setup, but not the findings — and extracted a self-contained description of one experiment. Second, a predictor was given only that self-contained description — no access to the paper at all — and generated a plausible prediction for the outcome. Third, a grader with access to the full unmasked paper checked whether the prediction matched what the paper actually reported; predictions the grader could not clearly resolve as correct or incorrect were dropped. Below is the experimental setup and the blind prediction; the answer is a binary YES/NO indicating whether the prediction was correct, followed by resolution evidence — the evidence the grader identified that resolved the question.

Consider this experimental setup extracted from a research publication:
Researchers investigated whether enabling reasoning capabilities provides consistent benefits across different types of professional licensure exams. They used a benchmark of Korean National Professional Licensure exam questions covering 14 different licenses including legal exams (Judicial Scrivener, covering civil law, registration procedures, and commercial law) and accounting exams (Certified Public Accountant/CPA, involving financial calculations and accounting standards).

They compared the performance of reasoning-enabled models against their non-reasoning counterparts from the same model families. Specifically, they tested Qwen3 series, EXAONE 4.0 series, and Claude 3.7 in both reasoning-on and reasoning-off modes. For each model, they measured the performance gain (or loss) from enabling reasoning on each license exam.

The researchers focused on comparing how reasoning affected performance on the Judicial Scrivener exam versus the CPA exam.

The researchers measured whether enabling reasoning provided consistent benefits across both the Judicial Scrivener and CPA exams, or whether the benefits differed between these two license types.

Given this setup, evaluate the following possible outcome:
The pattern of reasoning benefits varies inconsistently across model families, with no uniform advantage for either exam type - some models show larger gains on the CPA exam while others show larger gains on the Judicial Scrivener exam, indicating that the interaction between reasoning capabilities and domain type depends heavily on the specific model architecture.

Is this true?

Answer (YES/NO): NO